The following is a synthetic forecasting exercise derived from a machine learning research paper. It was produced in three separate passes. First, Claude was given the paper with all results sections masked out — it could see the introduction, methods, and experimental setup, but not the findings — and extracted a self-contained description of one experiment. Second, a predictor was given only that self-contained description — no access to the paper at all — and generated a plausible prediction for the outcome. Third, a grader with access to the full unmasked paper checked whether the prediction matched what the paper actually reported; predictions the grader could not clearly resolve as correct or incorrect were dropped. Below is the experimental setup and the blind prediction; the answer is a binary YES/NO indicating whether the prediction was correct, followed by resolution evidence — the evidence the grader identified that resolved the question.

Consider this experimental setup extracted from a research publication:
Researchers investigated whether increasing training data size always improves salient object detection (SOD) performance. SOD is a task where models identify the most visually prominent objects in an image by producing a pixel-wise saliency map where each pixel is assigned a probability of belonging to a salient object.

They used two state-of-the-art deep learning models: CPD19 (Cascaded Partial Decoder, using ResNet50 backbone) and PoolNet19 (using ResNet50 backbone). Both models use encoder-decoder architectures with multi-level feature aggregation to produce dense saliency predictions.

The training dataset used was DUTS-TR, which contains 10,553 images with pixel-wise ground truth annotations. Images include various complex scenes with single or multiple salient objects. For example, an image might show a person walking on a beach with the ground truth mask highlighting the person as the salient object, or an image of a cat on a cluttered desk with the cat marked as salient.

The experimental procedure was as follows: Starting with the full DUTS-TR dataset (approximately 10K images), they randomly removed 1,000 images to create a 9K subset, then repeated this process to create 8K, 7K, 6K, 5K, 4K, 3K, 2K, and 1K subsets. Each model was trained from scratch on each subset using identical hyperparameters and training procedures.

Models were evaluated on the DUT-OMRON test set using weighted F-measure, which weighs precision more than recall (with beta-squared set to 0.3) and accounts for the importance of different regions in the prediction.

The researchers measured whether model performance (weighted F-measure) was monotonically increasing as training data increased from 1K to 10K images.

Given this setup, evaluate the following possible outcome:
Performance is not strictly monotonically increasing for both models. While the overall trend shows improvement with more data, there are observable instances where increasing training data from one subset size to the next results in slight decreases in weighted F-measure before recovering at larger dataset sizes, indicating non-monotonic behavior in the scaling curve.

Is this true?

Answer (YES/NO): YES